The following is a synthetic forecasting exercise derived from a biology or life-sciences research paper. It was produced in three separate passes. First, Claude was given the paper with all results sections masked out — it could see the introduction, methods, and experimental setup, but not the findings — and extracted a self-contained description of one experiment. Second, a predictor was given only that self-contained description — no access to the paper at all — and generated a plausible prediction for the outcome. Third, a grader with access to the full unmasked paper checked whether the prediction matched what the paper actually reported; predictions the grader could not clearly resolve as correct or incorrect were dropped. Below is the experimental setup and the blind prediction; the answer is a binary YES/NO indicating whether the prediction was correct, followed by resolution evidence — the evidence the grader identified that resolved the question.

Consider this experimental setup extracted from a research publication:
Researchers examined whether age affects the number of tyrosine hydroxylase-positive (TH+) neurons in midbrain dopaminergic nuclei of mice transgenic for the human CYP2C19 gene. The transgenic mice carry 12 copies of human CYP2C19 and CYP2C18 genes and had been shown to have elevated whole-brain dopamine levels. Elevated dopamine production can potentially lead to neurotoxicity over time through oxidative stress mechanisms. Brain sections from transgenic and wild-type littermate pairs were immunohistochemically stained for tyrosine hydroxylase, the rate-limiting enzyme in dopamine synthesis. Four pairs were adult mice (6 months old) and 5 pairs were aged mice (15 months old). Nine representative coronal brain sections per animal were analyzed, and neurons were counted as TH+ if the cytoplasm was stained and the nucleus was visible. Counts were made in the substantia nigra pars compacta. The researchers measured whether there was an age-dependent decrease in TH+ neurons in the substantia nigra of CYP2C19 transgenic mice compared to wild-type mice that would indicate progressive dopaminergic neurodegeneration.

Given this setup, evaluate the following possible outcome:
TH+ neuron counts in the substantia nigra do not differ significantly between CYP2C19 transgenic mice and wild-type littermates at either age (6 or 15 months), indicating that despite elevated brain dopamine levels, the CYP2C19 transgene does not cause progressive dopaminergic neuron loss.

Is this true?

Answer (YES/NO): YES